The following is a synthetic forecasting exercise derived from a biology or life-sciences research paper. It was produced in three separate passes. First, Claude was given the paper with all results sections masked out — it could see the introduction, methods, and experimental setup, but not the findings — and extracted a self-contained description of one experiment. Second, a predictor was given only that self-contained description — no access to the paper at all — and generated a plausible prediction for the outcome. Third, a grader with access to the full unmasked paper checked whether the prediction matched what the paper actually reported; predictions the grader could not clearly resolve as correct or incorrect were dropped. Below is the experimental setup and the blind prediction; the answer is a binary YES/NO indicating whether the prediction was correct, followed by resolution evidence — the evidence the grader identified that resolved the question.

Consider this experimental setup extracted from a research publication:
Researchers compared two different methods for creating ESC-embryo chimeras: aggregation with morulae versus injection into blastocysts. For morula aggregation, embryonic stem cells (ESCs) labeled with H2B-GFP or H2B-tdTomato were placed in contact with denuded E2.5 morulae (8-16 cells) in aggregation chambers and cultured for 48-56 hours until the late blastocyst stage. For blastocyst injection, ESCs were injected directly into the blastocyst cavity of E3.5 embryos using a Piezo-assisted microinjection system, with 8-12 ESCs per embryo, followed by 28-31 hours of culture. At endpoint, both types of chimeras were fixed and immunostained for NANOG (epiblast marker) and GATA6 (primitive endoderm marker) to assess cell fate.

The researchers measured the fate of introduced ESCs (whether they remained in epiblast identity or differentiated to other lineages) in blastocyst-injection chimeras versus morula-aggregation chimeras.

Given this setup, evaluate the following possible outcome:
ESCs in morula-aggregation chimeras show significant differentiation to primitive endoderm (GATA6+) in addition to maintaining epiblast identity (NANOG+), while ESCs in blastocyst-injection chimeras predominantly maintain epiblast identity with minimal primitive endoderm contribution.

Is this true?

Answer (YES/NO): NO